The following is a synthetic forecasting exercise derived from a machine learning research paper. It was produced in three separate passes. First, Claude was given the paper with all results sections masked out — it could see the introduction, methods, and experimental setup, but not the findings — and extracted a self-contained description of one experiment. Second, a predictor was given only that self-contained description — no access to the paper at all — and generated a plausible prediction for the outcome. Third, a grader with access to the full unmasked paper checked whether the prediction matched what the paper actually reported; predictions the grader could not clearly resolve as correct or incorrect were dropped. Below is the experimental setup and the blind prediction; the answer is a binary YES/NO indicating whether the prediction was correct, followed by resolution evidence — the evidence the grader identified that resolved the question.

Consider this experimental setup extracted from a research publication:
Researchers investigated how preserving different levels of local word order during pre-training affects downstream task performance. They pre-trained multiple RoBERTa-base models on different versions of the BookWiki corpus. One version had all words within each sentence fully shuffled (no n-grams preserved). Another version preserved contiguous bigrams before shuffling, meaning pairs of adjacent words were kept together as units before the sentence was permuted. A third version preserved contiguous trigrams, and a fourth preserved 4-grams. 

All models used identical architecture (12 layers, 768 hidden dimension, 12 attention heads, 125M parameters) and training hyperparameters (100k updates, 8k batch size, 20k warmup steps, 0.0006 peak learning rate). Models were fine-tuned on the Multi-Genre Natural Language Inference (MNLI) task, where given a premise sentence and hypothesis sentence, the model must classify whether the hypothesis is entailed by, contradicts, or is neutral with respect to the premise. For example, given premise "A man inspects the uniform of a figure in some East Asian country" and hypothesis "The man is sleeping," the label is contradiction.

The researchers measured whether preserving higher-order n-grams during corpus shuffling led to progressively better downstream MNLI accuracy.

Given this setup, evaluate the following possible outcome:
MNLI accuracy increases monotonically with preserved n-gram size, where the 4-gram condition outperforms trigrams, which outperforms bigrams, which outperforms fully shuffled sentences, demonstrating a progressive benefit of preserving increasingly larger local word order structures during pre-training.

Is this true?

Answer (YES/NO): YES